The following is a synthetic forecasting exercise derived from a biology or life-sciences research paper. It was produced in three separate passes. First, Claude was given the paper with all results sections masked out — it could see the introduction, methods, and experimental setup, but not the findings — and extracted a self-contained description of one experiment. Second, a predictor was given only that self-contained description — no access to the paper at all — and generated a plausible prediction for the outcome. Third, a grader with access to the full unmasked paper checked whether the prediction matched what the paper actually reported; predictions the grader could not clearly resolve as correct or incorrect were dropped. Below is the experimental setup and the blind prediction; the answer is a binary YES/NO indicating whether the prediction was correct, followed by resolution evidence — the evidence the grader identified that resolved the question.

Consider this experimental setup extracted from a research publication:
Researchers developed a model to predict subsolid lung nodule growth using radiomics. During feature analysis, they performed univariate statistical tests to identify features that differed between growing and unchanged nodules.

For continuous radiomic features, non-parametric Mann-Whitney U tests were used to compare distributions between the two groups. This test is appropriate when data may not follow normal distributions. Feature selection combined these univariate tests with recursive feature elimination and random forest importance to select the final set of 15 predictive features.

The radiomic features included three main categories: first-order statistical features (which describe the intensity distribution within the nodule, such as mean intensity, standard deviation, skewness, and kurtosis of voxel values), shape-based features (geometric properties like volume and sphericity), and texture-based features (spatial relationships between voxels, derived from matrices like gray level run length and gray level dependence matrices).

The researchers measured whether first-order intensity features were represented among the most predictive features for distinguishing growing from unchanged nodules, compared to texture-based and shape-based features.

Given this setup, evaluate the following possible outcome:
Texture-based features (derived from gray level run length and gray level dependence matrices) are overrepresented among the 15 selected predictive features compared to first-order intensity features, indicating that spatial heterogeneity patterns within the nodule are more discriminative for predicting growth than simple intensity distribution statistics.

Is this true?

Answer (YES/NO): YES